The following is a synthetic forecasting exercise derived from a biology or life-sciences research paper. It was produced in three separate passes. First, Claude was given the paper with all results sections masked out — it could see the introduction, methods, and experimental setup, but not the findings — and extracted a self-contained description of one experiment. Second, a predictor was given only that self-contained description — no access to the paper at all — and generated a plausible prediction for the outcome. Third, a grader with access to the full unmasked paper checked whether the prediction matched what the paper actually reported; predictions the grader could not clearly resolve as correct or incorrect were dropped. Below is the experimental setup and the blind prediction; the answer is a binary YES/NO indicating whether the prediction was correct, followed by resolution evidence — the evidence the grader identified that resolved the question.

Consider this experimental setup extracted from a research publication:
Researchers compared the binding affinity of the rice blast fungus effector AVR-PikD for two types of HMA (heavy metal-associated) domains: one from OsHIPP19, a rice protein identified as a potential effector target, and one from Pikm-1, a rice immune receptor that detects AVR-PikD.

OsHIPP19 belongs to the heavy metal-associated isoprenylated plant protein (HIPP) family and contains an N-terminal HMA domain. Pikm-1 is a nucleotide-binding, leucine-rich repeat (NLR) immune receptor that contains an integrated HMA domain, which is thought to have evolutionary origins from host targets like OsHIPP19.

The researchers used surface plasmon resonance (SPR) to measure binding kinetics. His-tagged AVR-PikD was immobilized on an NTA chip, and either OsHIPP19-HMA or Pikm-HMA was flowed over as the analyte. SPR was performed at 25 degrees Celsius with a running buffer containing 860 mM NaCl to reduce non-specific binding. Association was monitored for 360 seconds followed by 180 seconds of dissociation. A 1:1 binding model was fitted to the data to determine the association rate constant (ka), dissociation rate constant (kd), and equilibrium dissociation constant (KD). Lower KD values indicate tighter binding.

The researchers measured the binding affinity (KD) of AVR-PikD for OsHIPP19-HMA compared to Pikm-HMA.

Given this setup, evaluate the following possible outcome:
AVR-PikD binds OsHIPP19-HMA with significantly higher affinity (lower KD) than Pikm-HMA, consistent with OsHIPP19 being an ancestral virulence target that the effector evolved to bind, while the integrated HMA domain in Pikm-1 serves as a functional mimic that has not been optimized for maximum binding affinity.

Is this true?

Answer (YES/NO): YES